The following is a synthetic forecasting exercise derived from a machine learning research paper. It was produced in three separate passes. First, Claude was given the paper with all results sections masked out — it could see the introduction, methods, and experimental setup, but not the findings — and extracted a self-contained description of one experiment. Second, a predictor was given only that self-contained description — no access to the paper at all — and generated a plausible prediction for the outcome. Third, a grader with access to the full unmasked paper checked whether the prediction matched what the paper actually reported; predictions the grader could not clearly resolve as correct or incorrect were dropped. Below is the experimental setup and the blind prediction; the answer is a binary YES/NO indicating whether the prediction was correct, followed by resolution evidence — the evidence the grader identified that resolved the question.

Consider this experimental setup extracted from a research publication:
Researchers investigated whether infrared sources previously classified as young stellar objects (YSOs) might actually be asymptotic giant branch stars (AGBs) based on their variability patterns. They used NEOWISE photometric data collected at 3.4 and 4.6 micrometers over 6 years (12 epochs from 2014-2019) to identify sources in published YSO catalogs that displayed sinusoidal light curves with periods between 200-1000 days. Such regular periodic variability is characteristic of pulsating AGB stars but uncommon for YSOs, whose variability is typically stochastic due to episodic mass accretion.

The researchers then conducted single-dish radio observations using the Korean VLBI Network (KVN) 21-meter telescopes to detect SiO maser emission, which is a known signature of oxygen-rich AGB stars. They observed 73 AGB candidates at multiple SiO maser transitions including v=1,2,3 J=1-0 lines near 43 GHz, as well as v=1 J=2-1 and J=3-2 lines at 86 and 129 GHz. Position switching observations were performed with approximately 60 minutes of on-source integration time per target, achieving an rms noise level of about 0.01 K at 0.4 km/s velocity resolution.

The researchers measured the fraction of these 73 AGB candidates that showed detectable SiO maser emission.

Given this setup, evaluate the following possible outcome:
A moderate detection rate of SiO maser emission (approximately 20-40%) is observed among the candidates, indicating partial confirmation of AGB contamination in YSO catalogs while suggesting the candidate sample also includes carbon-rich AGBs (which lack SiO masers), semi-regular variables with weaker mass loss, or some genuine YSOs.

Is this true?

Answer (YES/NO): NO